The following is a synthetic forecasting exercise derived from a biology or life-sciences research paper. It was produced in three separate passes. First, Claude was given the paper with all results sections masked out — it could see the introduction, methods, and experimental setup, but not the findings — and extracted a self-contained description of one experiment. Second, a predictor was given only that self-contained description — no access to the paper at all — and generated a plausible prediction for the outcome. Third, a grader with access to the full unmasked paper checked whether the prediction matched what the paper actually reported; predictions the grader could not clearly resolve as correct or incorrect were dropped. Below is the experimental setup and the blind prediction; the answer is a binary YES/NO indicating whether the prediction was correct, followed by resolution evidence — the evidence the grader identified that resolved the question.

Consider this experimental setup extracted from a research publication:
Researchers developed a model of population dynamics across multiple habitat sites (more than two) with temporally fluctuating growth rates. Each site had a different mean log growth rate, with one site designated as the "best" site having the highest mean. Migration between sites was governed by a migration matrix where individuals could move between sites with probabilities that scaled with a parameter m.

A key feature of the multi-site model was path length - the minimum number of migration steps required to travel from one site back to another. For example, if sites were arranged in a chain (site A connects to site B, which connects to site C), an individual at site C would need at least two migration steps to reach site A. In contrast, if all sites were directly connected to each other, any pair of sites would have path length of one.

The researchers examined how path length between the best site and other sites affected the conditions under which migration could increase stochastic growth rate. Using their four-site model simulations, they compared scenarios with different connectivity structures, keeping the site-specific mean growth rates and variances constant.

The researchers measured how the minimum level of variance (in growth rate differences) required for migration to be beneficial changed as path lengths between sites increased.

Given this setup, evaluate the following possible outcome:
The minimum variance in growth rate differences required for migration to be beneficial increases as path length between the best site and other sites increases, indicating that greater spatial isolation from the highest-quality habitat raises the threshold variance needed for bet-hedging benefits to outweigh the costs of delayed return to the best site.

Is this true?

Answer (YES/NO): YES